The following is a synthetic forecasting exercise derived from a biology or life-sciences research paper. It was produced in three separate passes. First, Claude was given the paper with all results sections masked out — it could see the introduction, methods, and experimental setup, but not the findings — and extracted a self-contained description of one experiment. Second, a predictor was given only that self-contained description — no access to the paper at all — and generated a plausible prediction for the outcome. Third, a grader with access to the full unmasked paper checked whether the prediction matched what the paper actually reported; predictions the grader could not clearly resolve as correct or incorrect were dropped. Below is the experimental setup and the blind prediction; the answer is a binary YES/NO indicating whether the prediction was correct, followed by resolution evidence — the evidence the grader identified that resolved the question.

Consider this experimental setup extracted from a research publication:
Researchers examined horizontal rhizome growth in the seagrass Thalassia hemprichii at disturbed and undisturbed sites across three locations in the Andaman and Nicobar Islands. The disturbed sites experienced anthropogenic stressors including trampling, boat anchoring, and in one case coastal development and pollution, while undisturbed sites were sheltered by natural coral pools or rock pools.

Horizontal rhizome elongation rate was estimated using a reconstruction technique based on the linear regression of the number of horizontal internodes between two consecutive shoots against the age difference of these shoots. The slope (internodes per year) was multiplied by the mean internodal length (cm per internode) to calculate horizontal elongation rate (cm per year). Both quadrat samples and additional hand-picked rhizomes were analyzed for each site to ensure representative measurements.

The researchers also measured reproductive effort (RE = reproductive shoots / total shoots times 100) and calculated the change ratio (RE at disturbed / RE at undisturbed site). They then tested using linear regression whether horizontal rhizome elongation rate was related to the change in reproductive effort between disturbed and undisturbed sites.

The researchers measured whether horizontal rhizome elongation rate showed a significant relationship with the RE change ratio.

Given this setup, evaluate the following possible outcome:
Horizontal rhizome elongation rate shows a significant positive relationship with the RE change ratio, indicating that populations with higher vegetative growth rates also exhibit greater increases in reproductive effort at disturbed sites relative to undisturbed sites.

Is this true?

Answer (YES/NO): NO